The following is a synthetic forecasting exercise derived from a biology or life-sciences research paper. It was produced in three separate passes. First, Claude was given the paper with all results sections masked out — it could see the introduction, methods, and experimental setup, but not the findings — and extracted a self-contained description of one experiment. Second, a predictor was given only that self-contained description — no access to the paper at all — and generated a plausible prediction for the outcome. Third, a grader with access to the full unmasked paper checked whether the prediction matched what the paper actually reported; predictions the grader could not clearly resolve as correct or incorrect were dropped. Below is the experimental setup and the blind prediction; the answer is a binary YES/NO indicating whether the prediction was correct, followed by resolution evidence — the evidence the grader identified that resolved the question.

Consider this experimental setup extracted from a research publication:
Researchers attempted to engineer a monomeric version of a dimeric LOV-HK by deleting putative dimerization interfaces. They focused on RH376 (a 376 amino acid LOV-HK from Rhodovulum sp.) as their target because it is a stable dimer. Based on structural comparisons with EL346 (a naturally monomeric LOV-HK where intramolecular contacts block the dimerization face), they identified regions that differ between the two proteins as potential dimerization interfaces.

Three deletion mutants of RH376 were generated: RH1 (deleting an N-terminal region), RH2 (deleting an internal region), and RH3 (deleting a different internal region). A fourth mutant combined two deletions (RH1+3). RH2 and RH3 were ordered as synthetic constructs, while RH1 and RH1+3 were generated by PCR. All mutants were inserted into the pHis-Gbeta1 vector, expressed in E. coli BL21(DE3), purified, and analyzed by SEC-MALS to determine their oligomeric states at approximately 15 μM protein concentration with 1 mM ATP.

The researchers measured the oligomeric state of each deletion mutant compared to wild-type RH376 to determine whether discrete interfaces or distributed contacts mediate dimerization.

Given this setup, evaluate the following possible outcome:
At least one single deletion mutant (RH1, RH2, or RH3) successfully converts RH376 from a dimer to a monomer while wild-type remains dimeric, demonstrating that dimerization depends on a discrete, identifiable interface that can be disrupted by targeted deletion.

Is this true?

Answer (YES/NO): NO